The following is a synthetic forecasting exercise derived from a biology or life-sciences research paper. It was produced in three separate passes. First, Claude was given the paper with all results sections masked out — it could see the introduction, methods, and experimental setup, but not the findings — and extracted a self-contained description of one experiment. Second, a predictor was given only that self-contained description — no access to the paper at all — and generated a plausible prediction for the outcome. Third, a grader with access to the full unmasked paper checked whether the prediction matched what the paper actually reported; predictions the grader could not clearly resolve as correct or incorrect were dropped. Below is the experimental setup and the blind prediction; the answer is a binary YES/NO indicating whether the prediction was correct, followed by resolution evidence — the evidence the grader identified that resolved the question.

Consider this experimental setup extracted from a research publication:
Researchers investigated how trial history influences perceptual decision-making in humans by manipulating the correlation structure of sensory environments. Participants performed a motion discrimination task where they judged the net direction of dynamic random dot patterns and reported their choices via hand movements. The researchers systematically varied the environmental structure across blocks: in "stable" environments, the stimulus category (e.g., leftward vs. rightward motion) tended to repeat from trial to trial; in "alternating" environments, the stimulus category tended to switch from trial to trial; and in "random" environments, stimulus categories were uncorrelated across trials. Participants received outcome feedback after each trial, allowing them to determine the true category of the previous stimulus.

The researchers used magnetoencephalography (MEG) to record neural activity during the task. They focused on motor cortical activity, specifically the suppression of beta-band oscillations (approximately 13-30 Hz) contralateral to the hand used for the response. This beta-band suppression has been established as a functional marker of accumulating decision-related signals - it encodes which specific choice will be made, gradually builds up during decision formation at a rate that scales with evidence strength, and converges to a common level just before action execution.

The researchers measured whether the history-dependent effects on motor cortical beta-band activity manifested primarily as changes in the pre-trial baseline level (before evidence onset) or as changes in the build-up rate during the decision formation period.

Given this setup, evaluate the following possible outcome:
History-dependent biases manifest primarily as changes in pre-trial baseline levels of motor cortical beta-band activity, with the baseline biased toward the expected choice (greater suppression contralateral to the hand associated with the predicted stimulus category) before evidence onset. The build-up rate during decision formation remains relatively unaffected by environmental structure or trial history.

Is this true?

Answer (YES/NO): NO